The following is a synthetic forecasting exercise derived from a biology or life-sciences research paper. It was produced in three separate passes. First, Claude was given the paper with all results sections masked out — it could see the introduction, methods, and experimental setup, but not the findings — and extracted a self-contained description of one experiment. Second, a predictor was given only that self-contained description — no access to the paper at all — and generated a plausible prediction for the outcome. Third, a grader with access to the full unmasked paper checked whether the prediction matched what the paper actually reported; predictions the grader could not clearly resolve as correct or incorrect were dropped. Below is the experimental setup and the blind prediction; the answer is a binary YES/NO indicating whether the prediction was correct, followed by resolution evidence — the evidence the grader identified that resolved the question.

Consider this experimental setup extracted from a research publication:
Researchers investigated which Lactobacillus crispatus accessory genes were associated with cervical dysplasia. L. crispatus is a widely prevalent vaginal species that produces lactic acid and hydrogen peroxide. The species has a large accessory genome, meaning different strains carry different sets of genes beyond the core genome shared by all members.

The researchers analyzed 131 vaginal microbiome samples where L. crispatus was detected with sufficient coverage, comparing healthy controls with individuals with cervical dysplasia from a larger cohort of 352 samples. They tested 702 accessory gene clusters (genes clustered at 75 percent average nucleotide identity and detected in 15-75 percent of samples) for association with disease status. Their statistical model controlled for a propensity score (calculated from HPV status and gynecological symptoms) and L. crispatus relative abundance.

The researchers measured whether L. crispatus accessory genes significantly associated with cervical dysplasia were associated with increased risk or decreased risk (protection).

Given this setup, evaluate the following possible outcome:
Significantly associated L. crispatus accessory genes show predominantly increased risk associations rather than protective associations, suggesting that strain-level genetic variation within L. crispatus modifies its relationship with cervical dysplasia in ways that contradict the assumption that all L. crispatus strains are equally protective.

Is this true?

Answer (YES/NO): YES